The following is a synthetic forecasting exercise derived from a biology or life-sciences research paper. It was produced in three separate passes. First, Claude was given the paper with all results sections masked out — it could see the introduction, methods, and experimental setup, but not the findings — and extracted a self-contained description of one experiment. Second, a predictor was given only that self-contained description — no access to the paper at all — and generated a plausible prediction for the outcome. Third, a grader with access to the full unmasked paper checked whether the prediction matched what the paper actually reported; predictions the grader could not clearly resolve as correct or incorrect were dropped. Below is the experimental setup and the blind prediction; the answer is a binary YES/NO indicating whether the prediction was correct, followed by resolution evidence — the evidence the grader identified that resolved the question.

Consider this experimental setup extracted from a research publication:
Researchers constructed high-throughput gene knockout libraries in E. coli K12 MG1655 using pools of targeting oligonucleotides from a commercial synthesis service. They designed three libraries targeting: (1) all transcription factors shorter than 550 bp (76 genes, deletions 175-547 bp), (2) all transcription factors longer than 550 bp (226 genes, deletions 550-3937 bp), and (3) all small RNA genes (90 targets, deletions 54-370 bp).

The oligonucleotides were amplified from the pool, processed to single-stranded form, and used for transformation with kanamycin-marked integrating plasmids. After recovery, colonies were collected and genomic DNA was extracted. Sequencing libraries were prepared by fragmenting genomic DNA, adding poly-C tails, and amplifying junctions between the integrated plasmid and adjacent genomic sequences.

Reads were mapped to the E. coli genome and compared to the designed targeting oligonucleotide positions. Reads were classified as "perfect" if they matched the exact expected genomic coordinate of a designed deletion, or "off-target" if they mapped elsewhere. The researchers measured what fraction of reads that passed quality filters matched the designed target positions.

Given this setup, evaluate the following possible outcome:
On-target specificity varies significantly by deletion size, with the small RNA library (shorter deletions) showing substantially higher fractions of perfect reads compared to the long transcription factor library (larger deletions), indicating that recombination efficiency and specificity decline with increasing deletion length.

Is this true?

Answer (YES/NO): NO